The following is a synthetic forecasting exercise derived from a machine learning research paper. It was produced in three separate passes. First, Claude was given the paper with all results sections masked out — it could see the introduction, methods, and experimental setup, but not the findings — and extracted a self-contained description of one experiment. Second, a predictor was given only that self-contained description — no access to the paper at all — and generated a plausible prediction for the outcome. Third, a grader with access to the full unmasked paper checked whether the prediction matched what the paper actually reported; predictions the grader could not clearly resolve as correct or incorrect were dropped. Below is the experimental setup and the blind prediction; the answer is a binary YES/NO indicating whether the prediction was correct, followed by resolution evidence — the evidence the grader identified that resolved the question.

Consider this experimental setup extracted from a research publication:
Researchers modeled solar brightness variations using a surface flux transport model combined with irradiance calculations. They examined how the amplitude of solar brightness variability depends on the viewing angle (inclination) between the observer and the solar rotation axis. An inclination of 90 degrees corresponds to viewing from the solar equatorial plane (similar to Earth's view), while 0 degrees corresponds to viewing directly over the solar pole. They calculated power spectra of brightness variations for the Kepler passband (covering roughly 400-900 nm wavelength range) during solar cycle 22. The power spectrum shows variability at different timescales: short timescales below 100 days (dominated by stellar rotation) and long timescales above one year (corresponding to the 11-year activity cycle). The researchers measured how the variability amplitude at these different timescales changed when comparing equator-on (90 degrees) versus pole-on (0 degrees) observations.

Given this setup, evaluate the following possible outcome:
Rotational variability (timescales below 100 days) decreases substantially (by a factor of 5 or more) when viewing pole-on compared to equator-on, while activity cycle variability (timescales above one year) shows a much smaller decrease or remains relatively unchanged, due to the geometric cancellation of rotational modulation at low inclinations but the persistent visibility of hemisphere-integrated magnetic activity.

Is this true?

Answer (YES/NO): NO